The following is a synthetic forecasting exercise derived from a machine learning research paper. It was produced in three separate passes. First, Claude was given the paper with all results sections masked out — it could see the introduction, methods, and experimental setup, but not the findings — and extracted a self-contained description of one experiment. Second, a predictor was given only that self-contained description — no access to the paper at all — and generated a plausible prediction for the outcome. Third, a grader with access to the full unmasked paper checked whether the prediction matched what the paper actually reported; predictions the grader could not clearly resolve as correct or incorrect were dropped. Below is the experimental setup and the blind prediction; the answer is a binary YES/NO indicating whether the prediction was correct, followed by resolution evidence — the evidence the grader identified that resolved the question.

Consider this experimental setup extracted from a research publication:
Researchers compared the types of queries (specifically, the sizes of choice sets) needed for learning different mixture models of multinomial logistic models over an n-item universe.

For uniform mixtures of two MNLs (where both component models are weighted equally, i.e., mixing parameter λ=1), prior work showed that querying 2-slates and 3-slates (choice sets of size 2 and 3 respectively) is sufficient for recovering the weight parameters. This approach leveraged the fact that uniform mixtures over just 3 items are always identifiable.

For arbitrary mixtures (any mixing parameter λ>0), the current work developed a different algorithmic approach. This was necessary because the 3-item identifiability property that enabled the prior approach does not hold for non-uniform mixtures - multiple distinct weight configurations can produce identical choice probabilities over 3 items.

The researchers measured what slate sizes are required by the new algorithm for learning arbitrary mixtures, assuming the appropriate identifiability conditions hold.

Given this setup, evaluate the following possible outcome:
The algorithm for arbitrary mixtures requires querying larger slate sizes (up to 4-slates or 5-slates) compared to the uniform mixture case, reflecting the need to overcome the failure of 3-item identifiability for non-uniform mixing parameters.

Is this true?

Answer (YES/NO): NO